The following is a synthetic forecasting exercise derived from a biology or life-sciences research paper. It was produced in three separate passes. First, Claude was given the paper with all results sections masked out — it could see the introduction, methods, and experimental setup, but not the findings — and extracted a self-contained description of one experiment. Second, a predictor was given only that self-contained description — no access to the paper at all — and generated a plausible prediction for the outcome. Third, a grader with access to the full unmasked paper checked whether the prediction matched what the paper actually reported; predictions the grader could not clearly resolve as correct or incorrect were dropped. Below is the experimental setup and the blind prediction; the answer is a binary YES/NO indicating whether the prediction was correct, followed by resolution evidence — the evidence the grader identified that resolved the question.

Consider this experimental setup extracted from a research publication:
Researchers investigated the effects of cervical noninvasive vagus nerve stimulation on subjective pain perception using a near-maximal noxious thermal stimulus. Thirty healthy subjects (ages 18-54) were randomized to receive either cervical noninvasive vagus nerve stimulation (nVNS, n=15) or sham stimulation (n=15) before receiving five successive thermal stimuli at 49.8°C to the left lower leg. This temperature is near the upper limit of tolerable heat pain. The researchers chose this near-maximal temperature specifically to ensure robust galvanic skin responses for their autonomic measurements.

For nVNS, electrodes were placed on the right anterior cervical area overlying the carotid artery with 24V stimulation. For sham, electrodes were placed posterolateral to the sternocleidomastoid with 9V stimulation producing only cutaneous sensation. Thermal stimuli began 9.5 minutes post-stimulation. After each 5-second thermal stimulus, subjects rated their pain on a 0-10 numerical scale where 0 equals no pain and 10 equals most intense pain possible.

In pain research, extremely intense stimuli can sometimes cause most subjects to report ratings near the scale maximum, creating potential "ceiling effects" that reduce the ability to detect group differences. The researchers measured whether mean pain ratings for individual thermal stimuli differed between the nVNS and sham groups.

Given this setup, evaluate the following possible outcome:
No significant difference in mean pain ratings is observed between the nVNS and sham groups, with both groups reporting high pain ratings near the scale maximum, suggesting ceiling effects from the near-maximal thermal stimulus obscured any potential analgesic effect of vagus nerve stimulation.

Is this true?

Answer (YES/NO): YES